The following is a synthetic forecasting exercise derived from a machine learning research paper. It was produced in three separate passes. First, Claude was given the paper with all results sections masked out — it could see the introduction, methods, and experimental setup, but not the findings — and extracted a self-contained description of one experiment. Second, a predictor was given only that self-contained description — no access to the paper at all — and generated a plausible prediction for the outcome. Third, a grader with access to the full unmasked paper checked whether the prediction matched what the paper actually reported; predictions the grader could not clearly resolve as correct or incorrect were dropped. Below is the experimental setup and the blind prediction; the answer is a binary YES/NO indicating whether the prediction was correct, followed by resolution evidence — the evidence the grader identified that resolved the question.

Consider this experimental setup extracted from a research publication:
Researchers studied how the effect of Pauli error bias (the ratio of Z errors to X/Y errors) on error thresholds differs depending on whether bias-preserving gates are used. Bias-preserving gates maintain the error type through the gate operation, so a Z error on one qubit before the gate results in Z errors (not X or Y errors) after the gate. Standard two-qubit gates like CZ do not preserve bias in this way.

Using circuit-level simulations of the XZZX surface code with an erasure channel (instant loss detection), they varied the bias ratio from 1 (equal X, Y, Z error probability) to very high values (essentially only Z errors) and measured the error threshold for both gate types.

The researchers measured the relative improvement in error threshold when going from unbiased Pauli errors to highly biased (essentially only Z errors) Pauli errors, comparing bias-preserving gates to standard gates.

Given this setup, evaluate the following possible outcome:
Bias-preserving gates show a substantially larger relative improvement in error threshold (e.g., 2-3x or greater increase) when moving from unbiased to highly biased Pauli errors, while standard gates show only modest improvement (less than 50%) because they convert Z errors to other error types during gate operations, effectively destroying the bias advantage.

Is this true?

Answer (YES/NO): NO